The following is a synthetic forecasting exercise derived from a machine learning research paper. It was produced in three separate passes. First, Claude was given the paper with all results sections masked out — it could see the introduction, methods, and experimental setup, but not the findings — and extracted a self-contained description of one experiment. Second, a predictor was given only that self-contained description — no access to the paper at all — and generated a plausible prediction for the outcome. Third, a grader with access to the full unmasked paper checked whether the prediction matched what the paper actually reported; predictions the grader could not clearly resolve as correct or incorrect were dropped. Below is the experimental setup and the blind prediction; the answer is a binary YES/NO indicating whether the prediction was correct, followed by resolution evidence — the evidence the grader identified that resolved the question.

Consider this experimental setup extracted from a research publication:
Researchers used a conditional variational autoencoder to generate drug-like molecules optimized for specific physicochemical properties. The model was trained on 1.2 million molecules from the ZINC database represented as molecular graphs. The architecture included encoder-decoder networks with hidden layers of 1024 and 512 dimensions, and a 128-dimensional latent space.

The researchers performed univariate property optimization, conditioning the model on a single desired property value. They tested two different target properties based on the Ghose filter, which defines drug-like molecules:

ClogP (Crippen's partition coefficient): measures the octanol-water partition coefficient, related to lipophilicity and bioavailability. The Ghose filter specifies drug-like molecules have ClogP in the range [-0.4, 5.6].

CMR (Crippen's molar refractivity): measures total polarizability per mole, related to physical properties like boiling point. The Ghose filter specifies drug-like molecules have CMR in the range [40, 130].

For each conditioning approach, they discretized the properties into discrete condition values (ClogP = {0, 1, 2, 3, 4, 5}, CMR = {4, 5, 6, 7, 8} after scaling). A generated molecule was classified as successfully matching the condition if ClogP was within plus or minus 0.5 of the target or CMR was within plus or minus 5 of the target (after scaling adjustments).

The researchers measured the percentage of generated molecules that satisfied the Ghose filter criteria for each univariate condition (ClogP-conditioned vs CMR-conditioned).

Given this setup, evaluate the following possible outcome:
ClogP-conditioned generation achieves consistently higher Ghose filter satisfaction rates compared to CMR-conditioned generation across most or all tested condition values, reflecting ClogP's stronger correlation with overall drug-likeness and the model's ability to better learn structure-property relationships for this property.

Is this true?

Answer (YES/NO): NO